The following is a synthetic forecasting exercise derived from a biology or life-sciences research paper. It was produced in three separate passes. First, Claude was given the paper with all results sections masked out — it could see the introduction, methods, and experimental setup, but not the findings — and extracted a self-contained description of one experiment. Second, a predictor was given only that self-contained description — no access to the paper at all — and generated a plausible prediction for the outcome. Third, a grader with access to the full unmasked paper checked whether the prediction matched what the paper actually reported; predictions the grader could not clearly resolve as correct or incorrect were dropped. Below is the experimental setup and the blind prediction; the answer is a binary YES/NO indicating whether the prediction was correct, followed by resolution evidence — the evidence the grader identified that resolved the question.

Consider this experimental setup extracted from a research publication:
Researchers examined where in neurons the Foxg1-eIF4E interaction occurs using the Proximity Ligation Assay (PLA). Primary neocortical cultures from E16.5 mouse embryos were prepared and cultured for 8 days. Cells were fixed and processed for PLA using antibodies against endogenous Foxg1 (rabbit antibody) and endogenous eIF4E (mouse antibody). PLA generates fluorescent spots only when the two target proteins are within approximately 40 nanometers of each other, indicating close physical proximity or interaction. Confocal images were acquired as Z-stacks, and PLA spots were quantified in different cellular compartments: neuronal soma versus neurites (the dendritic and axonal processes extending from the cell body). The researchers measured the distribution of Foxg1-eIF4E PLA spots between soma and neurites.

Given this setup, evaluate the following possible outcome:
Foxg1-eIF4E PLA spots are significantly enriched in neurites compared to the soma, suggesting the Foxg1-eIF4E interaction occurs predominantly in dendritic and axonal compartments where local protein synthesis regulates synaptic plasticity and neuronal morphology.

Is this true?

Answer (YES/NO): NO